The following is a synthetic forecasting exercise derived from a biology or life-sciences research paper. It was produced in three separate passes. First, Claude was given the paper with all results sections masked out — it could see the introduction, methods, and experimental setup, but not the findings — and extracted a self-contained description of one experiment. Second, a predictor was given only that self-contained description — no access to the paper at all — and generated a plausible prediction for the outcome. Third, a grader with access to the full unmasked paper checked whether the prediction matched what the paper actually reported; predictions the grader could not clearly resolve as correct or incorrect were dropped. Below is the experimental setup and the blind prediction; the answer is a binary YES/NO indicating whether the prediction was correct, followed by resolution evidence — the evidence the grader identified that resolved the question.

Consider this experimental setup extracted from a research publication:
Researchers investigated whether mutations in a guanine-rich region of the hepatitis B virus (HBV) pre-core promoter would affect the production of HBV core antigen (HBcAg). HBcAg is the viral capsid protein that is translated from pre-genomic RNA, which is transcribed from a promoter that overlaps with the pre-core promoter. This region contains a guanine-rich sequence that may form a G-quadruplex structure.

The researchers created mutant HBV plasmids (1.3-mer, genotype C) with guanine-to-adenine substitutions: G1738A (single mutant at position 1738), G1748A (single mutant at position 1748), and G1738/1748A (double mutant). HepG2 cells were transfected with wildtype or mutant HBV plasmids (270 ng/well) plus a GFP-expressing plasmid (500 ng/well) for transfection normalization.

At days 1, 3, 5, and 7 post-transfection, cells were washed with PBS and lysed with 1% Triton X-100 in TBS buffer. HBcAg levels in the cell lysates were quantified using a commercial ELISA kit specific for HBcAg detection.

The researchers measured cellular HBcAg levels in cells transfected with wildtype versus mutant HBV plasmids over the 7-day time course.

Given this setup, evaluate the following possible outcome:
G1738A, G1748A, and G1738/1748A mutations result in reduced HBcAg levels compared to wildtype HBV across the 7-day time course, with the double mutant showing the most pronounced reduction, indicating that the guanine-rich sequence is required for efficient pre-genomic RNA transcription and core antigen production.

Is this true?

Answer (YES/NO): YES